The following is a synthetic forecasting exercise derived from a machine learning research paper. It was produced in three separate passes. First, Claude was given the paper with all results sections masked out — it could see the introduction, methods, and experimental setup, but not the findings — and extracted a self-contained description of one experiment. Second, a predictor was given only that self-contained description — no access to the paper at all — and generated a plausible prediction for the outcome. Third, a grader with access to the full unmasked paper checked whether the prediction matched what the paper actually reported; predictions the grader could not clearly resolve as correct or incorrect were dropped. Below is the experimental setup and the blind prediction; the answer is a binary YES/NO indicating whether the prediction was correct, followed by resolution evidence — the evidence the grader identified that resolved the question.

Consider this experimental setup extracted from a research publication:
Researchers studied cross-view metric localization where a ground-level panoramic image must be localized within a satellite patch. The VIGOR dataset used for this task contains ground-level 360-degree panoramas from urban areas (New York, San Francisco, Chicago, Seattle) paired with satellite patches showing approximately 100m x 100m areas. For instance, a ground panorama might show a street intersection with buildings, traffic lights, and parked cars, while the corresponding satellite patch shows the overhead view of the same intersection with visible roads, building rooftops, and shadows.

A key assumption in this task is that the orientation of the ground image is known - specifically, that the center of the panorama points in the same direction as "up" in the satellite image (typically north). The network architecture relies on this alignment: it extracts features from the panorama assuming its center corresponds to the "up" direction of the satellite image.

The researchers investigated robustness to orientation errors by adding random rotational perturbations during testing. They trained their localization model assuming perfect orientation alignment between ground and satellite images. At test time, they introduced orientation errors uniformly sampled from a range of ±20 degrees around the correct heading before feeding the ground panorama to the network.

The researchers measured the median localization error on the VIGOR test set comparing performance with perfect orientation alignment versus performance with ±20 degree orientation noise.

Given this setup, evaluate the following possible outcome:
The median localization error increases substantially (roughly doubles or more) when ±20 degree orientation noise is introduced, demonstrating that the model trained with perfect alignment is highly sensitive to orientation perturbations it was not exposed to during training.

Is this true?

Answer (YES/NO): NO